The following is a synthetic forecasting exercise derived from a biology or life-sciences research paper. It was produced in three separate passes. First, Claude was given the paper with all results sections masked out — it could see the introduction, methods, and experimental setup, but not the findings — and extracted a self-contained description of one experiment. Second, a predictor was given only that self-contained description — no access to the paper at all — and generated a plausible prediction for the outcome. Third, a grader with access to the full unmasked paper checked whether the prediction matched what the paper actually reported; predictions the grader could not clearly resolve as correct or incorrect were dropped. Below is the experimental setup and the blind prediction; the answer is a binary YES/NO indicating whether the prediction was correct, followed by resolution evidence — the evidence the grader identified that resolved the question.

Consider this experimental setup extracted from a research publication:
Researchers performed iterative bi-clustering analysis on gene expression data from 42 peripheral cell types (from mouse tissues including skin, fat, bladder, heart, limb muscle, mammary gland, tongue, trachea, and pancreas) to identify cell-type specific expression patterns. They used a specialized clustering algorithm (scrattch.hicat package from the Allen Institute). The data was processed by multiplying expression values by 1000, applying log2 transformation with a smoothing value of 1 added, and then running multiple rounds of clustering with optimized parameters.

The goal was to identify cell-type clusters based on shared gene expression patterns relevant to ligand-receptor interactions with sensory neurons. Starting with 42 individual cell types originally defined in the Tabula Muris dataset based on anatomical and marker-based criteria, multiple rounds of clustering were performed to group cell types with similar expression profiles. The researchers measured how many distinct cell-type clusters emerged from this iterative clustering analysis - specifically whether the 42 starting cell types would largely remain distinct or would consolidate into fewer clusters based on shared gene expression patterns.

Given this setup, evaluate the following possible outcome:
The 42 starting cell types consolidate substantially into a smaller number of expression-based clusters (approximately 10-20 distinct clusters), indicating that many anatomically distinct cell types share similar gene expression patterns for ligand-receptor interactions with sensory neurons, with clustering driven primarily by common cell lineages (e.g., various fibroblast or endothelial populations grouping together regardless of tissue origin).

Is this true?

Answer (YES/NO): YES